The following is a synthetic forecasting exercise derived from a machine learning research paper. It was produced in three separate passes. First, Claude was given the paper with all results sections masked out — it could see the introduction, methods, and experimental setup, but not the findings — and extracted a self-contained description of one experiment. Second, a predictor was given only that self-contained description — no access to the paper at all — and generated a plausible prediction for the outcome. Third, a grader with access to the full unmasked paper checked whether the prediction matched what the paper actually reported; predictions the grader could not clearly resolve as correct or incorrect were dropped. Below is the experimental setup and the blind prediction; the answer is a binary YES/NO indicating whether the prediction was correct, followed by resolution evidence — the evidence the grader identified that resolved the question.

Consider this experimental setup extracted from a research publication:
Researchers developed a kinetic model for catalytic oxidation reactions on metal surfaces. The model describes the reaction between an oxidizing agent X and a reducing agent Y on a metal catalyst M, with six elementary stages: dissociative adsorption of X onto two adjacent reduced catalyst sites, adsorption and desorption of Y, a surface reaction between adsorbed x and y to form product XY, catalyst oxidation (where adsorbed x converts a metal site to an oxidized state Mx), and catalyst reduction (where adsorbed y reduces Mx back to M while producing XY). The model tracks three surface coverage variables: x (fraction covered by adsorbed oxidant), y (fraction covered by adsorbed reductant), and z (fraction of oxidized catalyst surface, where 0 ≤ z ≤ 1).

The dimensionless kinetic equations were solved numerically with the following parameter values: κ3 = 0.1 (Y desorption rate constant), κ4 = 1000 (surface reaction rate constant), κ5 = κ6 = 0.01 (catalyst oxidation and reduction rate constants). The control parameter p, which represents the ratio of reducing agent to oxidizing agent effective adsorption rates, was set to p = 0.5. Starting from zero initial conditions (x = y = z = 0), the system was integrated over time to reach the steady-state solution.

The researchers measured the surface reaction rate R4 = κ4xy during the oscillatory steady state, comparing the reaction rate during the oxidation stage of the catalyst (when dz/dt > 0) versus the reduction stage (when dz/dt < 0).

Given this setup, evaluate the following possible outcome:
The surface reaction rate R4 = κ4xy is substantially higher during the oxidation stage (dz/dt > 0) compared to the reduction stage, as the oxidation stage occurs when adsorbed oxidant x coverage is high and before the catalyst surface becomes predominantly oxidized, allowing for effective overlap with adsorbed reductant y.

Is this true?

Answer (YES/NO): YES